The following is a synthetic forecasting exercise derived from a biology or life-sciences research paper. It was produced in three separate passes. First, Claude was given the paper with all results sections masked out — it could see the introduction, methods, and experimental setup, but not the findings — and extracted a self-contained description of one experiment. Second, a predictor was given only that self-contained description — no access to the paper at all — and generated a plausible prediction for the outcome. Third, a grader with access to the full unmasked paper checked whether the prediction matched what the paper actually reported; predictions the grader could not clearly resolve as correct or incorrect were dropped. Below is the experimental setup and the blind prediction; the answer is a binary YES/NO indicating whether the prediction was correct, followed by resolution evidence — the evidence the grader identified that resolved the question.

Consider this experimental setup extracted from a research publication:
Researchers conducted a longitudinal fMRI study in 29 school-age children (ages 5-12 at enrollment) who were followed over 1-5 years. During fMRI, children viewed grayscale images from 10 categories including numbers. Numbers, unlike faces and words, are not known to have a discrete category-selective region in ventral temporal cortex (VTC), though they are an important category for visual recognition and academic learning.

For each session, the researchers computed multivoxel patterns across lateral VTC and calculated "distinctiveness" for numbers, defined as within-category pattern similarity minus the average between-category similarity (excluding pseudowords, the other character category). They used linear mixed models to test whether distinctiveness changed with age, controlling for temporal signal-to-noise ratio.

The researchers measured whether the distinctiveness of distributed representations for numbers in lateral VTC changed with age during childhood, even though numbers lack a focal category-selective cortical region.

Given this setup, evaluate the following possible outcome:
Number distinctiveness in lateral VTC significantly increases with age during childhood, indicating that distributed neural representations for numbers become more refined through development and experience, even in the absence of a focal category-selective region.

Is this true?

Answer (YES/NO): YES